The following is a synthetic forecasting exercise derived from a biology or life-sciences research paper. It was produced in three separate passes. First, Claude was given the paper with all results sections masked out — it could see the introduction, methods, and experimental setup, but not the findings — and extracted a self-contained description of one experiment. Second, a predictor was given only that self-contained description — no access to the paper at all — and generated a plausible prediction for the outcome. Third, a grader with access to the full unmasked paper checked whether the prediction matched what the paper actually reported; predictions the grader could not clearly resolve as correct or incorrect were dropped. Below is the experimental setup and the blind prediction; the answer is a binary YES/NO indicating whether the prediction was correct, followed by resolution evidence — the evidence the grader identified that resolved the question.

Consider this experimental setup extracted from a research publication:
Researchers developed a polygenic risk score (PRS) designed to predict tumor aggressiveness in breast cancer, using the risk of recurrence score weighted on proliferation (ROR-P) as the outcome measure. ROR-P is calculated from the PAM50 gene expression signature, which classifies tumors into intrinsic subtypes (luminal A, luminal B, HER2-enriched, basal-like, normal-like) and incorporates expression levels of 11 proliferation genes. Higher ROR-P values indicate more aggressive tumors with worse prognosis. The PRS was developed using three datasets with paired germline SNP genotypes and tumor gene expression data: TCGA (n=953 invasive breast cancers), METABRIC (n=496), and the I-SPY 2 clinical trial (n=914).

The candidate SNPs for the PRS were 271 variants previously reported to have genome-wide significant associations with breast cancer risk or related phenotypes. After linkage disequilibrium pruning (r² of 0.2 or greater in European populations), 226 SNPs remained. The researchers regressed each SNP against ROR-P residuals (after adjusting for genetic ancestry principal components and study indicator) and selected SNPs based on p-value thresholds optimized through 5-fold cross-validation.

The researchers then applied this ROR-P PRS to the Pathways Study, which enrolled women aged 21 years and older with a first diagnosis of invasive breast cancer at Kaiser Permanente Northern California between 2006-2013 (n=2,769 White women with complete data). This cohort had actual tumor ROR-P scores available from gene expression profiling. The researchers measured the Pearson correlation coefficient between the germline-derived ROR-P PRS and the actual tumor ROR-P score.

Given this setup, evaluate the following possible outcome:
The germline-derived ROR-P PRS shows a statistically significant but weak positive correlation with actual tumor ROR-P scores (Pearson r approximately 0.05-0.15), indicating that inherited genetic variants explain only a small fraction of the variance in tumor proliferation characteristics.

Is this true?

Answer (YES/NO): YES